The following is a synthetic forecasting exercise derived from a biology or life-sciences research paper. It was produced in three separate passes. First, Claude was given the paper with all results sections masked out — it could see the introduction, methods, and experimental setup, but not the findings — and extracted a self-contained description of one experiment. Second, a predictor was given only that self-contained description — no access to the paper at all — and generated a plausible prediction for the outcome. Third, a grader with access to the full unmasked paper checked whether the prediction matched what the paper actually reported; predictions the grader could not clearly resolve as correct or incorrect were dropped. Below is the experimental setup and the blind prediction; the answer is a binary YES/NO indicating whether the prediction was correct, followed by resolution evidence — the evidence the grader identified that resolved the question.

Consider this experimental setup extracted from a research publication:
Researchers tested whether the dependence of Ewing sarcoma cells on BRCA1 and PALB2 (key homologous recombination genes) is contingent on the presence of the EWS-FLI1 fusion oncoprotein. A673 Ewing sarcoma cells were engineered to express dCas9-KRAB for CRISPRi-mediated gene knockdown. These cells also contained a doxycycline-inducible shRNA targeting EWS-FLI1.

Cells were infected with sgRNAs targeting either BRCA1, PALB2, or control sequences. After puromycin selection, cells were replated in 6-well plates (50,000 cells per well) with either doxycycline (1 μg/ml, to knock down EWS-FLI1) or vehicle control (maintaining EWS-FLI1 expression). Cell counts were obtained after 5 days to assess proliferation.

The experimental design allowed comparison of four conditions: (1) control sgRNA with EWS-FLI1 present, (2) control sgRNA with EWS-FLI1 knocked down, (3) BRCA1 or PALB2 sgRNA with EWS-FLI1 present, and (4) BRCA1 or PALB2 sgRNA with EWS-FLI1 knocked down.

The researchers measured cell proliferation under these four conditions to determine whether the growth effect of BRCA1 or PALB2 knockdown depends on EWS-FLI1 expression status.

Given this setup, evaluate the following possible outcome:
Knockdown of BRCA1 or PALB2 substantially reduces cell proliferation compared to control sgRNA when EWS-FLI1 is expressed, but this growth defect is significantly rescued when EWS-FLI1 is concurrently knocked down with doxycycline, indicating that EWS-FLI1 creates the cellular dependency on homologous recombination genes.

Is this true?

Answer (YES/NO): YES